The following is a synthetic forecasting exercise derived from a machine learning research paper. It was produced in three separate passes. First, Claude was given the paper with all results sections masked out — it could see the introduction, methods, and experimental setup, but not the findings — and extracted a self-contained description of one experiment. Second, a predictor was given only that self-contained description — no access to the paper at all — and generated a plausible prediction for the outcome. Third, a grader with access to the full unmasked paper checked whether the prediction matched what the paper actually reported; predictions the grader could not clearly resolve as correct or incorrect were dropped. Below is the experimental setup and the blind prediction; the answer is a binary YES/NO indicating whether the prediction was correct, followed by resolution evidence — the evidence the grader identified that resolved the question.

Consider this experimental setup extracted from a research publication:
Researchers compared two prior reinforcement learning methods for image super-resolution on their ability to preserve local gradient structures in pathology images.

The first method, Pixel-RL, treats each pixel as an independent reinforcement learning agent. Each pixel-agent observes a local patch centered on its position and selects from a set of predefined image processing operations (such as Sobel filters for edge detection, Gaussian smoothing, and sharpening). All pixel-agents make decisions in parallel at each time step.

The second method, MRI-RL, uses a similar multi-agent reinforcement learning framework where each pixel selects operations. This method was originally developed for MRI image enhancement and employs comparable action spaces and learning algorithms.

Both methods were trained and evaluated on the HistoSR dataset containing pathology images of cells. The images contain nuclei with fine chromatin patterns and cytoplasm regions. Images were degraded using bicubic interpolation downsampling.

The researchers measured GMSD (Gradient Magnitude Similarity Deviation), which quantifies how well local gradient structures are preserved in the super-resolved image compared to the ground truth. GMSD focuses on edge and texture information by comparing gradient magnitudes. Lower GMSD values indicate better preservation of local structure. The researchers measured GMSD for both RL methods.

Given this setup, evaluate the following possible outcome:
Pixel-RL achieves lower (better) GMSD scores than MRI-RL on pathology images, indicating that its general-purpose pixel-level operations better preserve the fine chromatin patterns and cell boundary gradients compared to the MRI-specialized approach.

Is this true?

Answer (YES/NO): NO